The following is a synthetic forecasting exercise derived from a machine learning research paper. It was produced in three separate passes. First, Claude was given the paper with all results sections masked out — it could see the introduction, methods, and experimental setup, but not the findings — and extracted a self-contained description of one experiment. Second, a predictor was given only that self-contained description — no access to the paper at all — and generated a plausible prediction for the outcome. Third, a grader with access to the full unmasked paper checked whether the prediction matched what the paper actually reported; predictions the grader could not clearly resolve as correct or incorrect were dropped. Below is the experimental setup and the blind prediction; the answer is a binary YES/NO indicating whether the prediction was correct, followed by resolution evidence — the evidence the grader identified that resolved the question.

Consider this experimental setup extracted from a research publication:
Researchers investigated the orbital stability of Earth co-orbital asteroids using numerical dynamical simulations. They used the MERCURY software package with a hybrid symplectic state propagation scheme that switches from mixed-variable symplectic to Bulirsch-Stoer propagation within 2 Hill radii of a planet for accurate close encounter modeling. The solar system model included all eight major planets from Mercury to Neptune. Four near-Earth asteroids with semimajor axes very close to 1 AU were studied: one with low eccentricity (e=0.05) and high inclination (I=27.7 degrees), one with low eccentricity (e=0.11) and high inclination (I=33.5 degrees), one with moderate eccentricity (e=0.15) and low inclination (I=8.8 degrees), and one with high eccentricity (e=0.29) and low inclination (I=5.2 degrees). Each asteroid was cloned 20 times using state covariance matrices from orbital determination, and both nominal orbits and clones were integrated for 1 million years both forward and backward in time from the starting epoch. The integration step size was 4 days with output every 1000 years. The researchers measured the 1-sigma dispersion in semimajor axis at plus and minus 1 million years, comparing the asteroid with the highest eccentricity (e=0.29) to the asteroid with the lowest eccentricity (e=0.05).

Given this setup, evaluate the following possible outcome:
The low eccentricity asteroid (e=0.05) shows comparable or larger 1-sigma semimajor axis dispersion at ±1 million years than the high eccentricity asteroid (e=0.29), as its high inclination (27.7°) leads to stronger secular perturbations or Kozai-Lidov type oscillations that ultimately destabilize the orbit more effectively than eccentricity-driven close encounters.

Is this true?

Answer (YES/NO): NO